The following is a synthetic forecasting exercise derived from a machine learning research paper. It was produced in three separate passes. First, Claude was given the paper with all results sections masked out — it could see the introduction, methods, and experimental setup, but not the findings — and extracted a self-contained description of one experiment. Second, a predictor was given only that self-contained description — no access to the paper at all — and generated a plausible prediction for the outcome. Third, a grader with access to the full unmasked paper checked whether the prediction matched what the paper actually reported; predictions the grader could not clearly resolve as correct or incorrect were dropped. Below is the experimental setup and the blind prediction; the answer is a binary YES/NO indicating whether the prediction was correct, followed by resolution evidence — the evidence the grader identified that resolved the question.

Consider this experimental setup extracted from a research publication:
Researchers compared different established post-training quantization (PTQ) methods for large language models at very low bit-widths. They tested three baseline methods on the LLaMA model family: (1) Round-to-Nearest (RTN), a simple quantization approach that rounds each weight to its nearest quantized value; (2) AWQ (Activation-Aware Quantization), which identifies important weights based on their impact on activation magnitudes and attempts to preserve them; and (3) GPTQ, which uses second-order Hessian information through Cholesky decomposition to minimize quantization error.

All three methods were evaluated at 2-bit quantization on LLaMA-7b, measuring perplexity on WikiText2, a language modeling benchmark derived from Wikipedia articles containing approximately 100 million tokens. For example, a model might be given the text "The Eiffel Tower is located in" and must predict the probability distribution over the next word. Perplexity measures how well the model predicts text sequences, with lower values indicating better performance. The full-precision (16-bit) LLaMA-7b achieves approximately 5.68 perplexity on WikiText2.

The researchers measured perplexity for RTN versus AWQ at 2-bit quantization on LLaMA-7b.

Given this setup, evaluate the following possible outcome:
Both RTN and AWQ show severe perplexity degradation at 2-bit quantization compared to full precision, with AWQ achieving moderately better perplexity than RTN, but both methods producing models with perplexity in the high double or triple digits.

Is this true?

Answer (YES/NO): NO